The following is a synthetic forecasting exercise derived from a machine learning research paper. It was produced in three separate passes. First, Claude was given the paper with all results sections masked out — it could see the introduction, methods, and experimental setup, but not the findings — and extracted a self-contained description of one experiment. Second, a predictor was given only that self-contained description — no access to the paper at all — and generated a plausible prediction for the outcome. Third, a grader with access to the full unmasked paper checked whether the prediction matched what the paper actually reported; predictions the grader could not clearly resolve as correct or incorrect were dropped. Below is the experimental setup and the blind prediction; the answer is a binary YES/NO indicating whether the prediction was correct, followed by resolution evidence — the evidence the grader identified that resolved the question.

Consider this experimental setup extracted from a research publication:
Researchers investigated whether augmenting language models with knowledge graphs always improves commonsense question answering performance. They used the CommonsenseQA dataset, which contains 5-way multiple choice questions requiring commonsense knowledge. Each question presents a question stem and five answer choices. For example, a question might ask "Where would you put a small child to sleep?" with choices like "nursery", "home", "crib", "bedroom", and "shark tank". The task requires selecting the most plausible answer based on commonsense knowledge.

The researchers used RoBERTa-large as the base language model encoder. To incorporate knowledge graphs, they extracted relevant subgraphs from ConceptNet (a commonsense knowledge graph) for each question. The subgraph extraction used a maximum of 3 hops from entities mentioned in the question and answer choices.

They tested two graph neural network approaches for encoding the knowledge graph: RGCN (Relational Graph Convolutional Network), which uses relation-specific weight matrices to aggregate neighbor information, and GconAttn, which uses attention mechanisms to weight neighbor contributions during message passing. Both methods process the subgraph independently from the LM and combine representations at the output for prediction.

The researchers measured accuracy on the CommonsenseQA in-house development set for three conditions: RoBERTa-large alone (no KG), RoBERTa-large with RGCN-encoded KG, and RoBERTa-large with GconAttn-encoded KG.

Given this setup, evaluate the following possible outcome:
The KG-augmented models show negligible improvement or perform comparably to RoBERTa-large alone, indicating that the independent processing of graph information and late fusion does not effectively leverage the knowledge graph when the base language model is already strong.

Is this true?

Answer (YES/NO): NO